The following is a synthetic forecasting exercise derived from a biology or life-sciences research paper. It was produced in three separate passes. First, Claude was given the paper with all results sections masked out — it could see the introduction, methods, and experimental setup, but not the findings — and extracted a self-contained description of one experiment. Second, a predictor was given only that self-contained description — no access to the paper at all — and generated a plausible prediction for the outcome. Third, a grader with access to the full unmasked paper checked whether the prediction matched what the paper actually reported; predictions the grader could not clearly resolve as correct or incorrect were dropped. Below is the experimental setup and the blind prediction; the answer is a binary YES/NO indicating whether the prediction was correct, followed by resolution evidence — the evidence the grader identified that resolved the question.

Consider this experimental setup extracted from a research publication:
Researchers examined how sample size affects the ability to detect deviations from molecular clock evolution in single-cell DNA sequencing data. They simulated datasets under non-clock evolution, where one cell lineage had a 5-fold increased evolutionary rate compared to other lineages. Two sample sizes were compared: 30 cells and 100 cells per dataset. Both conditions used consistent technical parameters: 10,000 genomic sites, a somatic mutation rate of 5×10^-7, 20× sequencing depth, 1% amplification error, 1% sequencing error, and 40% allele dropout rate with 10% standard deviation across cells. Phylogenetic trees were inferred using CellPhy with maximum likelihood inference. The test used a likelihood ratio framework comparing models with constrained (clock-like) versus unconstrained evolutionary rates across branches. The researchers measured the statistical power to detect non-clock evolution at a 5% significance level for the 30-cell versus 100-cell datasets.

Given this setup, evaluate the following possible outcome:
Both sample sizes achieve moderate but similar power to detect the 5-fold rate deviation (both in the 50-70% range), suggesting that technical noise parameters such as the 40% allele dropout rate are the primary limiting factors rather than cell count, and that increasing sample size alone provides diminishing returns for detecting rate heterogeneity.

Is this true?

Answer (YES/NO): NO